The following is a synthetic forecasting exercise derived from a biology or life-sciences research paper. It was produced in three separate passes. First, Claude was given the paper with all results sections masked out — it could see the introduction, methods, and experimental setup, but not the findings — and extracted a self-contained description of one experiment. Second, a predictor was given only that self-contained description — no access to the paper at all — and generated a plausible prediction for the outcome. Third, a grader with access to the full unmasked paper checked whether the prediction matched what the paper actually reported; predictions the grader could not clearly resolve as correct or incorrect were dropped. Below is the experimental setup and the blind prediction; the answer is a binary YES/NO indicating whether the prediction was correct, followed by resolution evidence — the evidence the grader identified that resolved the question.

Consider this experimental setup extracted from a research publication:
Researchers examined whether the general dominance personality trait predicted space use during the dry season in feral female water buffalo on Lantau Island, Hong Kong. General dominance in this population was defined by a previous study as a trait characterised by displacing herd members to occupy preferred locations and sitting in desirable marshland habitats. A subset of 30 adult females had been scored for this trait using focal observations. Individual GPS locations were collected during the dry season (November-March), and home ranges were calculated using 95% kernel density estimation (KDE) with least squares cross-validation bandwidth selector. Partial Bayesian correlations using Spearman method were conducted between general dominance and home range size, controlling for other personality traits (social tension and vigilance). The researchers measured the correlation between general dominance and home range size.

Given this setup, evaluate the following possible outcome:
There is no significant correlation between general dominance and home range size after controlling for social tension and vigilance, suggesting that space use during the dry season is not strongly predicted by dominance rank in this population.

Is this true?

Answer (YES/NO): YES